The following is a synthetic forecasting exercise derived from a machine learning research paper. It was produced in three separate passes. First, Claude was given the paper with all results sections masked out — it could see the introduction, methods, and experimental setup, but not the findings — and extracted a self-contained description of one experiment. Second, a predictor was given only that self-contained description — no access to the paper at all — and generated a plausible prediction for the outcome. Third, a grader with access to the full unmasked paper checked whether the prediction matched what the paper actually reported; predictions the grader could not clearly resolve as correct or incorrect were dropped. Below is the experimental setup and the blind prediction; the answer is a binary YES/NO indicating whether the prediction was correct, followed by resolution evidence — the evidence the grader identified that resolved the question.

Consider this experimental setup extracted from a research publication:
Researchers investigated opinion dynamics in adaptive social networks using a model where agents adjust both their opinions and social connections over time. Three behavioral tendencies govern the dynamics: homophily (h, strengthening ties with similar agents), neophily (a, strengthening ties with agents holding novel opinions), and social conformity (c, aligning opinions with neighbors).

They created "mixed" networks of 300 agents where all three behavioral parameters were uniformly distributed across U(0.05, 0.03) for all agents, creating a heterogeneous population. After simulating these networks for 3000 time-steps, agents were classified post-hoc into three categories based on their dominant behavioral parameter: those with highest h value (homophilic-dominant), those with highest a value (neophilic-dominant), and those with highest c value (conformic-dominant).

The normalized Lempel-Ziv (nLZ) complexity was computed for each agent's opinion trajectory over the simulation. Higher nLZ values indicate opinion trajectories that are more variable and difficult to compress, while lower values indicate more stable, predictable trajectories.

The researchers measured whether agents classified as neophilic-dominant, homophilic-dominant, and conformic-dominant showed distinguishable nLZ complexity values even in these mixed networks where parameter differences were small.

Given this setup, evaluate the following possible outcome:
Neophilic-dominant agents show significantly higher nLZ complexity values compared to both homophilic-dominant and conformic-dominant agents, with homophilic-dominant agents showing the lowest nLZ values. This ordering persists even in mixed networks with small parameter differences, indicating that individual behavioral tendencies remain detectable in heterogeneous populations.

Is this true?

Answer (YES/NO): NO